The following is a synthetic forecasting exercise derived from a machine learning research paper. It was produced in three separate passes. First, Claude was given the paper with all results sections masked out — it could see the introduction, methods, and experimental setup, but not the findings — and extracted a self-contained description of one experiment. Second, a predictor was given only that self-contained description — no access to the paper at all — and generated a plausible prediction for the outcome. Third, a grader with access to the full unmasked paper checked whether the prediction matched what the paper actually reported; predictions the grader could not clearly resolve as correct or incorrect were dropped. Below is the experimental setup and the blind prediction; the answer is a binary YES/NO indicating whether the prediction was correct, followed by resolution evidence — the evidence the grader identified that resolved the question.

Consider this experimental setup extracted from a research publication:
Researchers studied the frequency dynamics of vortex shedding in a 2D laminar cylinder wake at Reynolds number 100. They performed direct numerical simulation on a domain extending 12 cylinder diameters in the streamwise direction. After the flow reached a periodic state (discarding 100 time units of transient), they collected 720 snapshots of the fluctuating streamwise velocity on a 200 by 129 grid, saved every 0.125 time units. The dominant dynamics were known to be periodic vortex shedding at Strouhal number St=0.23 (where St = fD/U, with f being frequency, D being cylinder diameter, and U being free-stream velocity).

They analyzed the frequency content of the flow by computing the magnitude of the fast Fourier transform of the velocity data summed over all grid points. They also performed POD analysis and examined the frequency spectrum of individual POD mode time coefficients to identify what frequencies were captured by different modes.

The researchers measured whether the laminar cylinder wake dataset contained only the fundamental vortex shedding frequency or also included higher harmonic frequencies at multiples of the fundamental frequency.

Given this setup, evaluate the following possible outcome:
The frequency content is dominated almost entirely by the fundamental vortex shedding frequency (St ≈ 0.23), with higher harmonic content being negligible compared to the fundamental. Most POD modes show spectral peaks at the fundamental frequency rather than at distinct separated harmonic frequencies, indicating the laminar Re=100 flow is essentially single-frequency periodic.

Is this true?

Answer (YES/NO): NO